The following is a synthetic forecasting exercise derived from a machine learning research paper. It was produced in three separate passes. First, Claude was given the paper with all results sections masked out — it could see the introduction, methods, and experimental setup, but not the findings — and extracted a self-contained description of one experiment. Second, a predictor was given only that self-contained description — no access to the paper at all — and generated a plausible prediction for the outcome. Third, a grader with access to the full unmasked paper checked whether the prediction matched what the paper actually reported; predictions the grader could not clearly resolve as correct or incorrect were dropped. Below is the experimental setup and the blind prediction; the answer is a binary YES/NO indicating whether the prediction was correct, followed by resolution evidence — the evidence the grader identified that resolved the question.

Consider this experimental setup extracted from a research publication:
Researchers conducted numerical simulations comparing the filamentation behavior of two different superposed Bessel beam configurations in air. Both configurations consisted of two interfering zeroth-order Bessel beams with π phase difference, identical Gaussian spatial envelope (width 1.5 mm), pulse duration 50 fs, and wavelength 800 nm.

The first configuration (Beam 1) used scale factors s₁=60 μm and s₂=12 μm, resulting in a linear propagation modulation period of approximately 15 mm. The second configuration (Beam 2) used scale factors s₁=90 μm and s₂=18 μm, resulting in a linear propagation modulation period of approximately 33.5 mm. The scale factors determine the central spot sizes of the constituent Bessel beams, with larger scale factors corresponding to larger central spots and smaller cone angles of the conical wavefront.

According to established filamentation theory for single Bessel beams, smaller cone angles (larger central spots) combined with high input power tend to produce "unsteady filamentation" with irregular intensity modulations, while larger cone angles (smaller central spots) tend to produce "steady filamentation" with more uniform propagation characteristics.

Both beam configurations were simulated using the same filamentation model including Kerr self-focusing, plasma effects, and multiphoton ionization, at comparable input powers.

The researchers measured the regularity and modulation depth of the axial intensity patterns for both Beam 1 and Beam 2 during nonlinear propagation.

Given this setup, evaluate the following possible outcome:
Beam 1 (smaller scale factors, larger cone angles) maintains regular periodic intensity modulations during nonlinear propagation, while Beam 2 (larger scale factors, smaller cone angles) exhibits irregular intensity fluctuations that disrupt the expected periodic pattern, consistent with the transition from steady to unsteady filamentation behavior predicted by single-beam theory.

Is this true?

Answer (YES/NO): NO